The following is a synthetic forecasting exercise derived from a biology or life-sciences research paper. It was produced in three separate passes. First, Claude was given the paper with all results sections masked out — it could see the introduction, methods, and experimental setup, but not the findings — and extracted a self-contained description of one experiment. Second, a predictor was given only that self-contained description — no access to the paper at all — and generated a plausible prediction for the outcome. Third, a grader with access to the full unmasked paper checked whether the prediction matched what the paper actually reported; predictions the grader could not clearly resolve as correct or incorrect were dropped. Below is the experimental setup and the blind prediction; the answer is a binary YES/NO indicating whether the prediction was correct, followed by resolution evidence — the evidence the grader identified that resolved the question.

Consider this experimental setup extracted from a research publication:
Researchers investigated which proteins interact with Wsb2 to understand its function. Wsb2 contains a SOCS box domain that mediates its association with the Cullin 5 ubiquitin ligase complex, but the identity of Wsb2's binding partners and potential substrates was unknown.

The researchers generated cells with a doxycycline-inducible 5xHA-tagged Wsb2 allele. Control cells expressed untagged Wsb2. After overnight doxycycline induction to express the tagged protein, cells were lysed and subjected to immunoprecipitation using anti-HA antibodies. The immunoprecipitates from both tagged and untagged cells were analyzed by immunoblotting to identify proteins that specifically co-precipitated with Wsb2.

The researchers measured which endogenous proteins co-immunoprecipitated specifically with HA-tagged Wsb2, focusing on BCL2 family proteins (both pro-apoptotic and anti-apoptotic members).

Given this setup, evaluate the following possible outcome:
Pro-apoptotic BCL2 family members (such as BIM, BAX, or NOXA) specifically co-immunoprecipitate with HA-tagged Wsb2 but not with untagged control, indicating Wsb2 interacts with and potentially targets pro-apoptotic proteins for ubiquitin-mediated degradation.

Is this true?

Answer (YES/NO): YES